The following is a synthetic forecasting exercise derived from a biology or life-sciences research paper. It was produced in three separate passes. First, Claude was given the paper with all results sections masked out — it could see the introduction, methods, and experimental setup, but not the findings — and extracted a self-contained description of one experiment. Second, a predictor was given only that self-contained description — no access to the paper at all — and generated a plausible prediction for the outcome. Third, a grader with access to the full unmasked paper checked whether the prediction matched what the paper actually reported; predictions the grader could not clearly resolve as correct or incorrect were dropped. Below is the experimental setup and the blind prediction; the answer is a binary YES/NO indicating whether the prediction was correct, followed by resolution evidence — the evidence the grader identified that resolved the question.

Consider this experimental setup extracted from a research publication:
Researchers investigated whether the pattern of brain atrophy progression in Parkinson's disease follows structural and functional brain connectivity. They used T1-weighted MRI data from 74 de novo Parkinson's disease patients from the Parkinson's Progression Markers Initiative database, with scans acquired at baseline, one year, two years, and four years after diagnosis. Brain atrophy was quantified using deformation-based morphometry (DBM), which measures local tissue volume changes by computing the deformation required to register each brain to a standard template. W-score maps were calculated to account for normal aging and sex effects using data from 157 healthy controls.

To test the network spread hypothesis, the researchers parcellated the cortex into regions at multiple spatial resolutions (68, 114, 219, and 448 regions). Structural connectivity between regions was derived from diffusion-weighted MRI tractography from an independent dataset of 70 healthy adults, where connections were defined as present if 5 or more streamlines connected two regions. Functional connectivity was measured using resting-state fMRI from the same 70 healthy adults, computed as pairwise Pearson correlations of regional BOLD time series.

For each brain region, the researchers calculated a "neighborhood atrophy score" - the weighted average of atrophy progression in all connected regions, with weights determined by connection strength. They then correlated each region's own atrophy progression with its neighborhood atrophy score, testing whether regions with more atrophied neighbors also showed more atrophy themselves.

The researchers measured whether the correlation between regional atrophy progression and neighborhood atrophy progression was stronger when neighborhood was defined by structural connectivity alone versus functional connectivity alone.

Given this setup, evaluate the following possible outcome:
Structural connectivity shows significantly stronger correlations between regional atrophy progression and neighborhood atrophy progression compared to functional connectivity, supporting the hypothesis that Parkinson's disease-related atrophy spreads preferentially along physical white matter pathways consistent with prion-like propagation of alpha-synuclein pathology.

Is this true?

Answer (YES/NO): NO